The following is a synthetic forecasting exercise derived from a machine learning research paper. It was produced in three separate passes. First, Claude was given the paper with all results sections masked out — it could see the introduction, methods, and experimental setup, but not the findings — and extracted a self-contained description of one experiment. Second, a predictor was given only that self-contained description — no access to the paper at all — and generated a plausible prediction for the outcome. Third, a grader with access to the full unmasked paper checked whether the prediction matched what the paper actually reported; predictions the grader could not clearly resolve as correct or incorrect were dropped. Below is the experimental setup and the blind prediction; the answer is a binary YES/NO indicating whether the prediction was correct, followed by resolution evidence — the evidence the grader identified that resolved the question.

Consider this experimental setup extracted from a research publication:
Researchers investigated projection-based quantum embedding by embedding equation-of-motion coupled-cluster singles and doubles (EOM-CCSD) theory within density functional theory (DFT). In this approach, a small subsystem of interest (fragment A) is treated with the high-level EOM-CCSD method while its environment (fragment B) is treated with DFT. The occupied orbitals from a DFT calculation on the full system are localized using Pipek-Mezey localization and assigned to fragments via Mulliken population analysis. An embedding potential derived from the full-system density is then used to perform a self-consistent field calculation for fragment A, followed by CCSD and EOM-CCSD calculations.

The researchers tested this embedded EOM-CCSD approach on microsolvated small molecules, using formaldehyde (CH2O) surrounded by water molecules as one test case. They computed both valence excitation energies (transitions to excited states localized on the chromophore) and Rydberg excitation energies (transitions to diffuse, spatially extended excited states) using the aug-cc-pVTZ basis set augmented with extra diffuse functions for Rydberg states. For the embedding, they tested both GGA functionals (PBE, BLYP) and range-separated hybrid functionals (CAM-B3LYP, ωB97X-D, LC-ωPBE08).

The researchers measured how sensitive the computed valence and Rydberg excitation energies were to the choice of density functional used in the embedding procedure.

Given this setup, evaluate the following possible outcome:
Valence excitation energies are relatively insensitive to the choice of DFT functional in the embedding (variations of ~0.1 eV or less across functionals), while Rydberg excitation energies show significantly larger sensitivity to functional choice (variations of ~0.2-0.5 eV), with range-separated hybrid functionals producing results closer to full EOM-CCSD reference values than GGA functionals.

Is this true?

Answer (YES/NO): YES